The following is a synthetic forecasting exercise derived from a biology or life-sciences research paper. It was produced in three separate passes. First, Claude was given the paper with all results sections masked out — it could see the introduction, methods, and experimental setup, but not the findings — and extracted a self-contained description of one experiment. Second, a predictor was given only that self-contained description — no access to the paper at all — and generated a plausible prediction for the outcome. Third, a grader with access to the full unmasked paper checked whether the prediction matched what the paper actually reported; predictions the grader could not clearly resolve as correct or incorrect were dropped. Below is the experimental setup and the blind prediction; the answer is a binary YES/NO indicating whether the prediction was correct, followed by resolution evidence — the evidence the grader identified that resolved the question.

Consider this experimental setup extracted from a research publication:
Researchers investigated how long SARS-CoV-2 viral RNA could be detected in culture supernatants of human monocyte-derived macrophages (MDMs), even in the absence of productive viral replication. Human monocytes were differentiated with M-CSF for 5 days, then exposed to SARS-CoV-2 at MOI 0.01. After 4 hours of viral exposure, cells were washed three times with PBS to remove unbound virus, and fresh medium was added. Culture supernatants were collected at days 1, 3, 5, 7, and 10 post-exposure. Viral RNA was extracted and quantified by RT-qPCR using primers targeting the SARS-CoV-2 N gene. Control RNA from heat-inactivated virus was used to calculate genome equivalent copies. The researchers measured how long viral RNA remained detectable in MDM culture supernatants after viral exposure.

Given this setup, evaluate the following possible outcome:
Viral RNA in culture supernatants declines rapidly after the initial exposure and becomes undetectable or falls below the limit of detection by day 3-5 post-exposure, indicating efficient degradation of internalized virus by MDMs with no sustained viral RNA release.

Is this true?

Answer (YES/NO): NO